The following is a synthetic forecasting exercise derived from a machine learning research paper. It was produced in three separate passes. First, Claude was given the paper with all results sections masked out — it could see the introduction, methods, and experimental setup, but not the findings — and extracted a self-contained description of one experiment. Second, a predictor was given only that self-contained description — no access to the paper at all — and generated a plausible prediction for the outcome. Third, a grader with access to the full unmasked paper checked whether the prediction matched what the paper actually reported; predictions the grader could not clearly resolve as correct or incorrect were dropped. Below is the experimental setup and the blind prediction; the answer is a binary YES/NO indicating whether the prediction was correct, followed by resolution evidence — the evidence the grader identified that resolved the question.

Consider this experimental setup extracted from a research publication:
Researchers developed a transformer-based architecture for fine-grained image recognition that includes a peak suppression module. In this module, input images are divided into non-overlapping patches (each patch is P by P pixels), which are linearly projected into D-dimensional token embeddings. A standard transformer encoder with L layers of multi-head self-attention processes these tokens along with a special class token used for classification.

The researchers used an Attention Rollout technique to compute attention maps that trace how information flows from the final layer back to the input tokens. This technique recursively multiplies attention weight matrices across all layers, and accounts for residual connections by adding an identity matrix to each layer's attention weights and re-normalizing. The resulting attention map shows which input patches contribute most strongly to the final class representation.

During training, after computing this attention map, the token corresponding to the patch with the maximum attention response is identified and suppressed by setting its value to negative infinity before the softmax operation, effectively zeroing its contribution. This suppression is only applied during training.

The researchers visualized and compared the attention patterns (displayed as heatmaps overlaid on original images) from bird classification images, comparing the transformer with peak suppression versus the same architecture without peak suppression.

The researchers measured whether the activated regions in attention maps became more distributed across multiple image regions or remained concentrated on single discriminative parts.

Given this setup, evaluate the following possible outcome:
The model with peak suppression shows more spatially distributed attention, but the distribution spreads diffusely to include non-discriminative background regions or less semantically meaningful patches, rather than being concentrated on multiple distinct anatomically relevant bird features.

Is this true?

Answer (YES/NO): NO